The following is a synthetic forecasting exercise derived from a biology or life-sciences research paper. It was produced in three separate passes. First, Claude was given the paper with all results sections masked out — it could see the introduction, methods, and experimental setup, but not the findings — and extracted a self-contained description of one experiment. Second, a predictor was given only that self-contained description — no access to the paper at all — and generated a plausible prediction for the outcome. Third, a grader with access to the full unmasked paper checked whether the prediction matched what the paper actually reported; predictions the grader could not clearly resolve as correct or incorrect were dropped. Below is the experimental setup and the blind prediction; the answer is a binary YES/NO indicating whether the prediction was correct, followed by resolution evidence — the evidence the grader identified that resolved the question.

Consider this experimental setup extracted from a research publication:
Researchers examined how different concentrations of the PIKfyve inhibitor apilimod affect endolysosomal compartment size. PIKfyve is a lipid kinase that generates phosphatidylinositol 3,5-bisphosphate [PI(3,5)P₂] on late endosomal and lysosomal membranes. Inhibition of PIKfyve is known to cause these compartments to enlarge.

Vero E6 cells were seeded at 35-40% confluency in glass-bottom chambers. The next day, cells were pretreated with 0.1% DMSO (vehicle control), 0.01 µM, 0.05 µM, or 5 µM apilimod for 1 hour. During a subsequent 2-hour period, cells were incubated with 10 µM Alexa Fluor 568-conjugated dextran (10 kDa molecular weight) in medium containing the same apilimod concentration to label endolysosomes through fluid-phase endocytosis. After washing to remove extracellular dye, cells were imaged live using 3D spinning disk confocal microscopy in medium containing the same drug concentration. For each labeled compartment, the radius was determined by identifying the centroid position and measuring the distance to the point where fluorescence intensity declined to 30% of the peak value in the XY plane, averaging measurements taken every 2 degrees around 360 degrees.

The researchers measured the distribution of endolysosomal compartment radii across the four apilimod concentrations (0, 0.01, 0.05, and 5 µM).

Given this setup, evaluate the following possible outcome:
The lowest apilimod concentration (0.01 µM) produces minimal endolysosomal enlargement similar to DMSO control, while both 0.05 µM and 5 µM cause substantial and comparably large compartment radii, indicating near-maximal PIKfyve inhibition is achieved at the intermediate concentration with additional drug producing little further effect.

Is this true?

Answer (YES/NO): NO